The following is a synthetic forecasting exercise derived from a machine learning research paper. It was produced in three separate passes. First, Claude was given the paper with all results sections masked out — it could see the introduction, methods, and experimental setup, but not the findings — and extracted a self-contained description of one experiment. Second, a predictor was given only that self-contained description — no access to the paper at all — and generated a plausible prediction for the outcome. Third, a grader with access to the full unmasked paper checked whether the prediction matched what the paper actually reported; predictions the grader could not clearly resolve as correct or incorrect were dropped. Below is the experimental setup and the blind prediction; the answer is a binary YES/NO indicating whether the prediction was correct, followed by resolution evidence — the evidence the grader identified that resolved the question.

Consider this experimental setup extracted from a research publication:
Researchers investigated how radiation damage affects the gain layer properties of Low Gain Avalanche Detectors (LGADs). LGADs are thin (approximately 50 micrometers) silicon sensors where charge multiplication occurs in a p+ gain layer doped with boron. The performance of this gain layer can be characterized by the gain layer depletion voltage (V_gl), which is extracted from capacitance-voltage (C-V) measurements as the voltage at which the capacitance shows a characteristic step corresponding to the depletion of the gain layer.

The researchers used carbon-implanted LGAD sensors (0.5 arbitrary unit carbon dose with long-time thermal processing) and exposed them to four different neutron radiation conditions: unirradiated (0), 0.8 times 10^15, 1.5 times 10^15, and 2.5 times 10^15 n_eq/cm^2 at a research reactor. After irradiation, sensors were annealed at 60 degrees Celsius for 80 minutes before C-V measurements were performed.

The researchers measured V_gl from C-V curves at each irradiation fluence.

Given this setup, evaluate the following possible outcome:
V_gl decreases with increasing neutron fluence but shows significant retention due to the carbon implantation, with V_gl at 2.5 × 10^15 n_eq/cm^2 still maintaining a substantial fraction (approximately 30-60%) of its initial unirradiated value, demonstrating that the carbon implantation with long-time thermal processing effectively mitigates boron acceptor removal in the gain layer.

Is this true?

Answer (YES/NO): NO